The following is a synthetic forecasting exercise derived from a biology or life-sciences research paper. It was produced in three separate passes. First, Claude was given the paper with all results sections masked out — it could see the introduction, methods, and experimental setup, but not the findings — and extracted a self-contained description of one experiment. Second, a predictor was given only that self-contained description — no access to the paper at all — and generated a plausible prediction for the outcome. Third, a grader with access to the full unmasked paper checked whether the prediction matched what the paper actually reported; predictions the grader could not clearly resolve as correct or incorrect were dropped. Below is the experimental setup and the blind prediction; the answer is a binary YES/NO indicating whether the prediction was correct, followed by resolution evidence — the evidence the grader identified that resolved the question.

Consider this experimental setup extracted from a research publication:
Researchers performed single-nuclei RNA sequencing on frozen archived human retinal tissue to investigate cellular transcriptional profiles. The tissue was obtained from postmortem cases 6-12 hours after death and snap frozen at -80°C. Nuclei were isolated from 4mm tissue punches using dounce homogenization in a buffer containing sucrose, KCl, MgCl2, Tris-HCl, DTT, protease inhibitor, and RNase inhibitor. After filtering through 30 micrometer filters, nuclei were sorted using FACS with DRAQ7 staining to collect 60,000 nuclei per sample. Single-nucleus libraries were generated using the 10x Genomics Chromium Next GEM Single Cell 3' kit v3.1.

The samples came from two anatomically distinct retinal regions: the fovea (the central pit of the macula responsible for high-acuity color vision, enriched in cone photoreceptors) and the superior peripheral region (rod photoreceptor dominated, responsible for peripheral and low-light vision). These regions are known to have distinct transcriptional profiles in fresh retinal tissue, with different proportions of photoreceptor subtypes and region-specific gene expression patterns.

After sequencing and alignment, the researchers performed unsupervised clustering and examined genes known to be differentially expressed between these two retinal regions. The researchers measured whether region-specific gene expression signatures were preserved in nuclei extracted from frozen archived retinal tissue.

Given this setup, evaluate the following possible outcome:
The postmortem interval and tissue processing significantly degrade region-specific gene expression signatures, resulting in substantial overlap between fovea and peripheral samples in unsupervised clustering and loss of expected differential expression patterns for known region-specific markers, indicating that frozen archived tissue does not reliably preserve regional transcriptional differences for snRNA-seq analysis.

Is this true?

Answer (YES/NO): NO